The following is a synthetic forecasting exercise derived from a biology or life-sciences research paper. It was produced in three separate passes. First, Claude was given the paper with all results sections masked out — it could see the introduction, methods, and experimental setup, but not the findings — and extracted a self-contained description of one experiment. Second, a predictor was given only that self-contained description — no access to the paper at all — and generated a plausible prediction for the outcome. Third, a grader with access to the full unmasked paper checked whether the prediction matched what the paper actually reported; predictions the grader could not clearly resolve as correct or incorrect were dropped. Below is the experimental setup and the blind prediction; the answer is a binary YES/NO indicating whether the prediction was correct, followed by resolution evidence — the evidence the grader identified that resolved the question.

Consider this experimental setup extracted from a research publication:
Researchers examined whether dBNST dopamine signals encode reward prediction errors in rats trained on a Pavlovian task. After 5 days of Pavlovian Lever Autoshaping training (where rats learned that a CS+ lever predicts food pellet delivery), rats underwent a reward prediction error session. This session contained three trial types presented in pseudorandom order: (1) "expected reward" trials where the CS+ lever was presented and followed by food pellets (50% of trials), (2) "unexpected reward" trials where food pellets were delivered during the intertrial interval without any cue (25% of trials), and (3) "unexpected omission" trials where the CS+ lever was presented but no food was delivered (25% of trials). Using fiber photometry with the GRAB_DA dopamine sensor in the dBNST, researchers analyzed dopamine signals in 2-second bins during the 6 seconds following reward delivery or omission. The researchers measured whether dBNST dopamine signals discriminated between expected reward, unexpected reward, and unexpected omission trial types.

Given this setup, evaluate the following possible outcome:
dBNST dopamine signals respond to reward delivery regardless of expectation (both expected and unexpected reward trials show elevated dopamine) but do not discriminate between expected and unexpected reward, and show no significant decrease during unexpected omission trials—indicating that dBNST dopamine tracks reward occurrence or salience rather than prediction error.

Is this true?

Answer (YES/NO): NO